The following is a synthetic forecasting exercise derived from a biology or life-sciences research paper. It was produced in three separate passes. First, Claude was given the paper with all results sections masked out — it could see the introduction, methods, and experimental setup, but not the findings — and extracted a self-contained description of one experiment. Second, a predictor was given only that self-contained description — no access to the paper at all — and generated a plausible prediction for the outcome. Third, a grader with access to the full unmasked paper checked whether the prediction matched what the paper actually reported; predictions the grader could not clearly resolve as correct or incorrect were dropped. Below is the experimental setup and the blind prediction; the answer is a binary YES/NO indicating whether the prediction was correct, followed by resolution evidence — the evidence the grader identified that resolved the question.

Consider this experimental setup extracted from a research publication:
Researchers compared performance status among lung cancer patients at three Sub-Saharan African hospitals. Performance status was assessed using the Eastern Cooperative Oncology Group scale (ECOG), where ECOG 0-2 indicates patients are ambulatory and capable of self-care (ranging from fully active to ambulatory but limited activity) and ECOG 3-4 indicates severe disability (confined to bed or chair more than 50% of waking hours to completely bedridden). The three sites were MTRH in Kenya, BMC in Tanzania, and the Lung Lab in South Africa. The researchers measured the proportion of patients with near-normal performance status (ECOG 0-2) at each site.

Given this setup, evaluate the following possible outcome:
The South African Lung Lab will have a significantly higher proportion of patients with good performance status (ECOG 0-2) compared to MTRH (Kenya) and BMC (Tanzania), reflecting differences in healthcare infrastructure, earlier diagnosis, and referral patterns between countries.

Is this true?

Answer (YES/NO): NO